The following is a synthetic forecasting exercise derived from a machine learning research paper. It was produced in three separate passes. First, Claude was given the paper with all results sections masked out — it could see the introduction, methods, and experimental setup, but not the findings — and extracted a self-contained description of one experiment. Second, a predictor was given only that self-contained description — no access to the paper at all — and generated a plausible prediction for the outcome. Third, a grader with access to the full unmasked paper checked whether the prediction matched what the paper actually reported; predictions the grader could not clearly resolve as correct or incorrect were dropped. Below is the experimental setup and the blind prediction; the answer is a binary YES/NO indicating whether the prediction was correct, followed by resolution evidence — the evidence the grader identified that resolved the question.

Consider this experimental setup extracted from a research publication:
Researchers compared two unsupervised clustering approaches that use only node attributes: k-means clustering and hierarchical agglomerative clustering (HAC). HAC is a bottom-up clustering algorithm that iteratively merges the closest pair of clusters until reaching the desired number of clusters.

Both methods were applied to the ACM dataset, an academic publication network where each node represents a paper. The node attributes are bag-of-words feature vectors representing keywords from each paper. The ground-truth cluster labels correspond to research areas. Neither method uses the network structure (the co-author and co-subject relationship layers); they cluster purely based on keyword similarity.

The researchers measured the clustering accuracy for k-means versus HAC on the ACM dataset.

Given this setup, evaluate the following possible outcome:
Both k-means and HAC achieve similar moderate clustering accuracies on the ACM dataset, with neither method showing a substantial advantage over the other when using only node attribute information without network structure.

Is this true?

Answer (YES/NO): NO